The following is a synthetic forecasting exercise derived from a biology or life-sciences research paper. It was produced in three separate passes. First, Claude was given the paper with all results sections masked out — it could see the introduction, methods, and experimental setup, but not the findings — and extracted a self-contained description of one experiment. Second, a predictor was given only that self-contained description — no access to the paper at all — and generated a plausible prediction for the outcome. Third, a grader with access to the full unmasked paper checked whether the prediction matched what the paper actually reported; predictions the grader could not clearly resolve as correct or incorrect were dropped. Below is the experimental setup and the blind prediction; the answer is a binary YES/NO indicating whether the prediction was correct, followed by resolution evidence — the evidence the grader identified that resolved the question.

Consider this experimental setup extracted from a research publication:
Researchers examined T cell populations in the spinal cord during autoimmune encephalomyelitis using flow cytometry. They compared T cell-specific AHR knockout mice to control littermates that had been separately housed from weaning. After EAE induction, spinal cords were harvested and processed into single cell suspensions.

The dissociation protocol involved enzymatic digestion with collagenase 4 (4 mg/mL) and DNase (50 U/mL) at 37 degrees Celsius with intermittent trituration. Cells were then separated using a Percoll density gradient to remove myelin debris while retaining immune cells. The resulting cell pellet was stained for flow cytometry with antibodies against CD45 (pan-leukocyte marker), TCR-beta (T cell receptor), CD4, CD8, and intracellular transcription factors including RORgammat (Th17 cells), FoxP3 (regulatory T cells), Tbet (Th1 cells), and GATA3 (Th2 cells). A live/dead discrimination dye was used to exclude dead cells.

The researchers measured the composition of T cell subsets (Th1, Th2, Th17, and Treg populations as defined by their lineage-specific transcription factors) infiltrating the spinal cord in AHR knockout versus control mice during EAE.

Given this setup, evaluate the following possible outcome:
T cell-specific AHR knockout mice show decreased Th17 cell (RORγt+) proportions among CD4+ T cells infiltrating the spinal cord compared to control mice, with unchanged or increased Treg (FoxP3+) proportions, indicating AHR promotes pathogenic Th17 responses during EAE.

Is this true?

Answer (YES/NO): NO